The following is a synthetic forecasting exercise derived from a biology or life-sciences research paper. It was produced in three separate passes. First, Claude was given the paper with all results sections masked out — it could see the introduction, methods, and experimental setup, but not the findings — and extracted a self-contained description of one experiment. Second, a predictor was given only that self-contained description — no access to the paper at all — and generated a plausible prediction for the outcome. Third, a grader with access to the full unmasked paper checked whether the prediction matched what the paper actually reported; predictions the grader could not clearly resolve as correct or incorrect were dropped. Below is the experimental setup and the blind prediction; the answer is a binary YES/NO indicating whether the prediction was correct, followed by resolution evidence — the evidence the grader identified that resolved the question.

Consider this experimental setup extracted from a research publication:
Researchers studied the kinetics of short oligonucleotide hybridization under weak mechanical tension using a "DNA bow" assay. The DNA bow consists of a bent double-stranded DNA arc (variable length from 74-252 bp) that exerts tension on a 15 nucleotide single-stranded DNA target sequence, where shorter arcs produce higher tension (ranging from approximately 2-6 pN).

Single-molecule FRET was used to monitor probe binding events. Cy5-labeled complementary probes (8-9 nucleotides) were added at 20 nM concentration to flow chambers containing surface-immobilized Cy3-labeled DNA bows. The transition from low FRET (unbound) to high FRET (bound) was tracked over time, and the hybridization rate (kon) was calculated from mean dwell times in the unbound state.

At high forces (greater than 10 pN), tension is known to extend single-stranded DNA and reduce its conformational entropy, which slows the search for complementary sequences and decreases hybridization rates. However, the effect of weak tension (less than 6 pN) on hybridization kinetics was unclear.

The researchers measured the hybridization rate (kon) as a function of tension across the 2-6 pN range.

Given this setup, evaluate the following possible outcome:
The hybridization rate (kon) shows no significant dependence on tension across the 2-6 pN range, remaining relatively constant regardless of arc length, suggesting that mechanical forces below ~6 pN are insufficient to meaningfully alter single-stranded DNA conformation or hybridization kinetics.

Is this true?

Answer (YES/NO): NO